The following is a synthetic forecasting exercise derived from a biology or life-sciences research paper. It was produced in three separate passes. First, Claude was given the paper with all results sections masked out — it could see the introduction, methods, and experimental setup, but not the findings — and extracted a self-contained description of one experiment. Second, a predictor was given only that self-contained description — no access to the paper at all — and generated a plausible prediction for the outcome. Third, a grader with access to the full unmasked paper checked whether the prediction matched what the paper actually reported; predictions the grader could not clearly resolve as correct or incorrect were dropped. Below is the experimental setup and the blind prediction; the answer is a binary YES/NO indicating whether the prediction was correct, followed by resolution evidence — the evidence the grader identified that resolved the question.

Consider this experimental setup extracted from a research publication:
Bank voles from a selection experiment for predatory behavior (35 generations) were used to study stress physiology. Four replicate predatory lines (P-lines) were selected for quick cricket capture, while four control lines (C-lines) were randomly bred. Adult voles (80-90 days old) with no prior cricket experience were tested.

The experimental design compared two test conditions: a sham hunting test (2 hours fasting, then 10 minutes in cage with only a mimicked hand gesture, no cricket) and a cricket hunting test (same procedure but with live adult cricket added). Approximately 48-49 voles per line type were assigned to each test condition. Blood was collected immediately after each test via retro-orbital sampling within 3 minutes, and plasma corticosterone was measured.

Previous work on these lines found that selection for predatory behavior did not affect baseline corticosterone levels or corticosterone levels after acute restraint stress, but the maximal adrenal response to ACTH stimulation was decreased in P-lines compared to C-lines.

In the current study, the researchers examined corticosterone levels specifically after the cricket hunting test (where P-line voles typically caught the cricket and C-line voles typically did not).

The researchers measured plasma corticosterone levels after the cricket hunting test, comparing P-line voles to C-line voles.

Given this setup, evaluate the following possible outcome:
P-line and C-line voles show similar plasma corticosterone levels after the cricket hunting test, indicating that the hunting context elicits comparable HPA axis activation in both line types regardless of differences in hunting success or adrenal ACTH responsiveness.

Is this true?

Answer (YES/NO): YES